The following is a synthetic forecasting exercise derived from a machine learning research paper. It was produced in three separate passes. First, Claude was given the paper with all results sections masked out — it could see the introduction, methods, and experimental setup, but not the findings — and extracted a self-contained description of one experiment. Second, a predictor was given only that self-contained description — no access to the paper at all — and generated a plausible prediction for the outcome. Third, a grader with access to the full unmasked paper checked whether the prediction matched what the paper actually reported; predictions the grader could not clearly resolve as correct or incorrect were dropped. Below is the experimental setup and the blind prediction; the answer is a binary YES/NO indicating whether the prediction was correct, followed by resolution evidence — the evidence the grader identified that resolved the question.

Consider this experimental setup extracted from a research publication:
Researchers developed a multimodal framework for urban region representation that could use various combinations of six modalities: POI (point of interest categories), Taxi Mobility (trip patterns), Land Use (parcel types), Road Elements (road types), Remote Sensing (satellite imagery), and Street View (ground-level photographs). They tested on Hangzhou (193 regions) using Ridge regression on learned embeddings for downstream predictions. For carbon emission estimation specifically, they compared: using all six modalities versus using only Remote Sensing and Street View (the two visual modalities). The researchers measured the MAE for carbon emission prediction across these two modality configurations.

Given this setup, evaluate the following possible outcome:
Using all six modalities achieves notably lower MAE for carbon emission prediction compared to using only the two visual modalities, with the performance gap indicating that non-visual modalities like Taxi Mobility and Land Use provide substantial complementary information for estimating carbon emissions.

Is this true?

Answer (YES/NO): NO